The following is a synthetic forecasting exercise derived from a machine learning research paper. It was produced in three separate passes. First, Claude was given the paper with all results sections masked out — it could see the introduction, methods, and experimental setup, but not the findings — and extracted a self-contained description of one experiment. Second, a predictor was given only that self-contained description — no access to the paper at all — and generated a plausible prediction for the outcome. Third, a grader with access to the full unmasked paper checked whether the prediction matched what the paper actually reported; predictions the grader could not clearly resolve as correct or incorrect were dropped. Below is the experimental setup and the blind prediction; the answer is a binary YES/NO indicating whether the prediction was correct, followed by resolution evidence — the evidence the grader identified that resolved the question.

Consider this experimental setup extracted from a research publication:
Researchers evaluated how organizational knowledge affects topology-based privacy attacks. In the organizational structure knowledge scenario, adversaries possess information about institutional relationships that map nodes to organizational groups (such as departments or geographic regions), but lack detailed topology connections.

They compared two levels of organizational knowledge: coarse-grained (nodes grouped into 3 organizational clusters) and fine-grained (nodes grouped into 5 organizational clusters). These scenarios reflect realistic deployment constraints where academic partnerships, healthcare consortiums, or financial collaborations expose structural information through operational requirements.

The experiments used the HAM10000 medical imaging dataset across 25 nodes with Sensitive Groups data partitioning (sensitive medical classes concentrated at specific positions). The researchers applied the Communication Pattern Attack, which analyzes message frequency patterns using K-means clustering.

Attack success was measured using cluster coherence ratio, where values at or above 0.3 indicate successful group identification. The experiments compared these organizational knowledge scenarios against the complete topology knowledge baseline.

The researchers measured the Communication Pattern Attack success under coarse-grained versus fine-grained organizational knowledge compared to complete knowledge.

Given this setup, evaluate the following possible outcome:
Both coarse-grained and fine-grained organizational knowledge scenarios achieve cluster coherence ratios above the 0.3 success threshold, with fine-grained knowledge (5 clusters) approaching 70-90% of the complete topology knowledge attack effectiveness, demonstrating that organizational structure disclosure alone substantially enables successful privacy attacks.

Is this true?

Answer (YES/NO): NO